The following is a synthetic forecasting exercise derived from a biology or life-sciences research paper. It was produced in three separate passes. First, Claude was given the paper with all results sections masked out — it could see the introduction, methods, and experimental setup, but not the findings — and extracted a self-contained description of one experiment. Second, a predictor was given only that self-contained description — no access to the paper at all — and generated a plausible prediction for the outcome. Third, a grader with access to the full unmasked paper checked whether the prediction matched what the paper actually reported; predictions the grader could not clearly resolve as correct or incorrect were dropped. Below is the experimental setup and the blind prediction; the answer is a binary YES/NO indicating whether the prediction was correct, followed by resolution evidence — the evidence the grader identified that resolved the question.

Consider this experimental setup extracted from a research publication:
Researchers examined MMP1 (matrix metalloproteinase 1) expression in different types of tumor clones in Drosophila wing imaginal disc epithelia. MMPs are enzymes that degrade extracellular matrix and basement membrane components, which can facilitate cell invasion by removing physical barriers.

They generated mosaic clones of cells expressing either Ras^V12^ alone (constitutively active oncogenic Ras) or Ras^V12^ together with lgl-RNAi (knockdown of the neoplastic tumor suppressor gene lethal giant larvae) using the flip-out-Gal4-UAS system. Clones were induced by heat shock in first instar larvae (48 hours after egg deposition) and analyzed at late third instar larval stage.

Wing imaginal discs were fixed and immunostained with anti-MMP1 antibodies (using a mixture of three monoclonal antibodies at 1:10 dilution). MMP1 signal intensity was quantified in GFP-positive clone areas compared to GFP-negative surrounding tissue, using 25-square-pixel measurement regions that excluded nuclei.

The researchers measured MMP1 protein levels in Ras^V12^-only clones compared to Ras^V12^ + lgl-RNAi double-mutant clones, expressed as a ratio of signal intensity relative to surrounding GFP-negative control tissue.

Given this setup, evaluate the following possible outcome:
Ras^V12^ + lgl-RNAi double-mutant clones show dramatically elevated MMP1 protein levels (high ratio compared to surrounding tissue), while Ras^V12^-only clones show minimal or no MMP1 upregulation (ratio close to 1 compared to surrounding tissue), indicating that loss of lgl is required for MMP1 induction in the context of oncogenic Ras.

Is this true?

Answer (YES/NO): YES